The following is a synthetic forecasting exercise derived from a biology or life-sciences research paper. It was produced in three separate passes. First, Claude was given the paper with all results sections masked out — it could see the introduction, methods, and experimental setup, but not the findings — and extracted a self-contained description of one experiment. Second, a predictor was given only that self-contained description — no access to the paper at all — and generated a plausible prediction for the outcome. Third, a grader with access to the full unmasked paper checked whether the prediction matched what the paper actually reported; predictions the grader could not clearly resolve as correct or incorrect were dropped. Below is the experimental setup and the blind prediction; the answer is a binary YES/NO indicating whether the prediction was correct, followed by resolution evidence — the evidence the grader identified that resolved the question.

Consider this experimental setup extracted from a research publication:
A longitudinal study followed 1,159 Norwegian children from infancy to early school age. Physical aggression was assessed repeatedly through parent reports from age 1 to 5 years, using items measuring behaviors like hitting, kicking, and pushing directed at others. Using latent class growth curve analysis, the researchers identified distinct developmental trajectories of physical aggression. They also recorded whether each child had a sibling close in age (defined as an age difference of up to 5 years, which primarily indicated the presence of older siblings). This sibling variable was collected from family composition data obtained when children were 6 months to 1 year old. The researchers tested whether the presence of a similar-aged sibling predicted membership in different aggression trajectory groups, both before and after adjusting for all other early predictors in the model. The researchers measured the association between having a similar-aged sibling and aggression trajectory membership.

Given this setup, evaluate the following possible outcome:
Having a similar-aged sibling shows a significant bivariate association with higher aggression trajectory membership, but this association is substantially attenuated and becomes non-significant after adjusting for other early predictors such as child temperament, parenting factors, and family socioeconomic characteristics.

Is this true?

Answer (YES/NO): NO